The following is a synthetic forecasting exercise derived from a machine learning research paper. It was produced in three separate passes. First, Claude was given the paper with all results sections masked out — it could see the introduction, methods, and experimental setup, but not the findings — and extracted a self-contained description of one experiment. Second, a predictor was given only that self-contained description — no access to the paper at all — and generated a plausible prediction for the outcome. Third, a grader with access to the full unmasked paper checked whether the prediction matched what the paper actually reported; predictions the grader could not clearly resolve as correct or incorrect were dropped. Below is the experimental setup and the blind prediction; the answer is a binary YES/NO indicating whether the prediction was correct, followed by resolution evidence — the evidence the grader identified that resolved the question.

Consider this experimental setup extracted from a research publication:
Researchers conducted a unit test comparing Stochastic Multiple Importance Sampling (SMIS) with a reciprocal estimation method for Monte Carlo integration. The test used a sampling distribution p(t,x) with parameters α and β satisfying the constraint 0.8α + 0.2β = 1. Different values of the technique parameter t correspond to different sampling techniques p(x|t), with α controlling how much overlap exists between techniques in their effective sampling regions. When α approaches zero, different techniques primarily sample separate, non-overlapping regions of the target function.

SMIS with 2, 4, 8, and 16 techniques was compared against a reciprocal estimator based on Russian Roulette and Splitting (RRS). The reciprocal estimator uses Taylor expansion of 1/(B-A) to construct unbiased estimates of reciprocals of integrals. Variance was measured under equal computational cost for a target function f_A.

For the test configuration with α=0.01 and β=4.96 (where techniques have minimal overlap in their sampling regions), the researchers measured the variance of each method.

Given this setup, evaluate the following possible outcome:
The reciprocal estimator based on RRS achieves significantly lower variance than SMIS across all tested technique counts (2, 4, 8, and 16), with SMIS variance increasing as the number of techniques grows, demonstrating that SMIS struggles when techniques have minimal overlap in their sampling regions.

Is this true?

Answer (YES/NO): NO